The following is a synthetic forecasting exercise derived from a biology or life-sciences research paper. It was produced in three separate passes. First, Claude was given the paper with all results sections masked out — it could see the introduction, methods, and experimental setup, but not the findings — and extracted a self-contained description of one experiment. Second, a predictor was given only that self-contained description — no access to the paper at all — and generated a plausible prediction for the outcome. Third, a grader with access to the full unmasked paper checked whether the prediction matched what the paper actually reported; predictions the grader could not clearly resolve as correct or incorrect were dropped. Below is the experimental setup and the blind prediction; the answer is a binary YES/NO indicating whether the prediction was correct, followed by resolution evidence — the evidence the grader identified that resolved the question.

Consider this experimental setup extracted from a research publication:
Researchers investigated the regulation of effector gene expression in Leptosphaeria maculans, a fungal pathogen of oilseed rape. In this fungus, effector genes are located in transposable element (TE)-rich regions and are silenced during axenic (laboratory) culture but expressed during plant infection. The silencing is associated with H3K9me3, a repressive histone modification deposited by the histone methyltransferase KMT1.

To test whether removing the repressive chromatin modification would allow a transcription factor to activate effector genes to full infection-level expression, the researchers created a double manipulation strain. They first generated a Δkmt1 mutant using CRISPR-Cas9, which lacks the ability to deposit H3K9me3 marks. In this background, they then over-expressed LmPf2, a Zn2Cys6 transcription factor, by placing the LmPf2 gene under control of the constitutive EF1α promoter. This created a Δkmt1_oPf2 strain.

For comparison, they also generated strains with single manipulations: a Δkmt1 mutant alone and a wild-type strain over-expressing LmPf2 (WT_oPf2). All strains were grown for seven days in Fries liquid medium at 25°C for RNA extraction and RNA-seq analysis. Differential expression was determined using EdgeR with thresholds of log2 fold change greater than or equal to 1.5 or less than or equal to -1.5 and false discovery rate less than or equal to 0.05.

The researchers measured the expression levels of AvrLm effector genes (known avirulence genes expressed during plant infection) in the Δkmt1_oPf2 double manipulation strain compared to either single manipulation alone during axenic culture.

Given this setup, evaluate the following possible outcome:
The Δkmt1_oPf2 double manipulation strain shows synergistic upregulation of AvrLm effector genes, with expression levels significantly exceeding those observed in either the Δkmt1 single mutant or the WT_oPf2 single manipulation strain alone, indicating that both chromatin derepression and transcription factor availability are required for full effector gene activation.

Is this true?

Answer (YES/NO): YES